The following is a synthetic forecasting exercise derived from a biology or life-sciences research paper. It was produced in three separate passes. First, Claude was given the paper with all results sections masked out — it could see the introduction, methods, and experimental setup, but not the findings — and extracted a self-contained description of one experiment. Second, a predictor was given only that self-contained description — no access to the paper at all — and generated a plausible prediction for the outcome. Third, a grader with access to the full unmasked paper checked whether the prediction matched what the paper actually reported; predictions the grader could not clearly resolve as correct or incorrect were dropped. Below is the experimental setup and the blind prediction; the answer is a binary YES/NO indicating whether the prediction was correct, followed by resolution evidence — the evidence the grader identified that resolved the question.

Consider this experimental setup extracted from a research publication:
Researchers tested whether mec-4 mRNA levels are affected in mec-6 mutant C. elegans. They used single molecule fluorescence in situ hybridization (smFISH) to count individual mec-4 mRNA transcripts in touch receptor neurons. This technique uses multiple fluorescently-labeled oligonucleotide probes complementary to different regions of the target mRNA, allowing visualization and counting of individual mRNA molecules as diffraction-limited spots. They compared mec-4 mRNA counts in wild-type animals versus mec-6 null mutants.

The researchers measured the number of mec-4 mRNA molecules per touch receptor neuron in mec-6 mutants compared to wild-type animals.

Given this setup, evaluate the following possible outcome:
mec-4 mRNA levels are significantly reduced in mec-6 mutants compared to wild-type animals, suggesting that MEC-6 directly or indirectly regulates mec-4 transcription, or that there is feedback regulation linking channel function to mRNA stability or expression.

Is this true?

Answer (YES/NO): NO